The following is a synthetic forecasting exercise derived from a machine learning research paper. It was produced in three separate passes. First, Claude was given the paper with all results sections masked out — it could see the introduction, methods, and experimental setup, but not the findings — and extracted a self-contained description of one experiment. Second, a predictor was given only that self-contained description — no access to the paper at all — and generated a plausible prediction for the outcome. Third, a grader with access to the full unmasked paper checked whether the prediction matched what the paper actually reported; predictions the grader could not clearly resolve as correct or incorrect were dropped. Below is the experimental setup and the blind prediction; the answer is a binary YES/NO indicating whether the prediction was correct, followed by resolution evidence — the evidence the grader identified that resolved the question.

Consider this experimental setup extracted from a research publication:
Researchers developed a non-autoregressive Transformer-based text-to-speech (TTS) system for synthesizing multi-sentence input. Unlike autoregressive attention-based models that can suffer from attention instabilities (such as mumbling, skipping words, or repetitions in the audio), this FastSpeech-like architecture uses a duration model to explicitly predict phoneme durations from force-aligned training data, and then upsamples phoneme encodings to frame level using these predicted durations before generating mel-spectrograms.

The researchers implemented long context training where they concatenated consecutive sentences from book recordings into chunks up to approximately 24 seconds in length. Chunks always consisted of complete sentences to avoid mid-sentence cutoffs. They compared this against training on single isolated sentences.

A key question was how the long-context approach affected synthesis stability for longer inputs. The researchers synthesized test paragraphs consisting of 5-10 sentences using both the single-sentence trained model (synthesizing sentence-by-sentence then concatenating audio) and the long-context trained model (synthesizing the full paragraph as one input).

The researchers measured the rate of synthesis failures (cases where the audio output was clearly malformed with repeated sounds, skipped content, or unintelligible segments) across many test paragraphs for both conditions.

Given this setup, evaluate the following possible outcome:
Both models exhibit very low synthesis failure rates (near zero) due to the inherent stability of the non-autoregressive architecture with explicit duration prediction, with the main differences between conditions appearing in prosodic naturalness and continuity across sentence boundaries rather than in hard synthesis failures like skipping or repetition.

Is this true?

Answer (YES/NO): NO